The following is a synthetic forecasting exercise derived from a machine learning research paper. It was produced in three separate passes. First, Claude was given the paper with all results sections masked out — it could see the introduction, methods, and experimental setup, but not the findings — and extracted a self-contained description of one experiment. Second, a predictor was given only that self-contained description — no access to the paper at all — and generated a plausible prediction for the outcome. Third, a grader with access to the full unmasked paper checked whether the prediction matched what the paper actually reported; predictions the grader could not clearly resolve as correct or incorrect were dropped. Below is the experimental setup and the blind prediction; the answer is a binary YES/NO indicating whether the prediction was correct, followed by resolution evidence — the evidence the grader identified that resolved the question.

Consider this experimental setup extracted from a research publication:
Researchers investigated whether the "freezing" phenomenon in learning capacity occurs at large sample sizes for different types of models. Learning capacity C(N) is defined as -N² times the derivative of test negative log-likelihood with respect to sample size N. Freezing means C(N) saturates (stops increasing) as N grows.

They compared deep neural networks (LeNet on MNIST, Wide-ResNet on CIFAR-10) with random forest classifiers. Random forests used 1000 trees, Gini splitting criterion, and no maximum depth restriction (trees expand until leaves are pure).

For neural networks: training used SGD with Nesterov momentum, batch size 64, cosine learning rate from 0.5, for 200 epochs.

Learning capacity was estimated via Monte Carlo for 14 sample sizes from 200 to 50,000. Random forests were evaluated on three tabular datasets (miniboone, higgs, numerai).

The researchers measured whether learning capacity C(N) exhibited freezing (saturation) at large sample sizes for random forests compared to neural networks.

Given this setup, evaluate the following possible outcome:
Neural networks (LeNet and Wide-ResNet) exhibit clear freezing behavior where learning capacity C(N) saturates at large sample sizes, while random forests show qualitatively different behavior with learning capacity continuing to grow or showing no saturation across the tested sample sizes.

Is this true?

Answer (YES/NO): YES